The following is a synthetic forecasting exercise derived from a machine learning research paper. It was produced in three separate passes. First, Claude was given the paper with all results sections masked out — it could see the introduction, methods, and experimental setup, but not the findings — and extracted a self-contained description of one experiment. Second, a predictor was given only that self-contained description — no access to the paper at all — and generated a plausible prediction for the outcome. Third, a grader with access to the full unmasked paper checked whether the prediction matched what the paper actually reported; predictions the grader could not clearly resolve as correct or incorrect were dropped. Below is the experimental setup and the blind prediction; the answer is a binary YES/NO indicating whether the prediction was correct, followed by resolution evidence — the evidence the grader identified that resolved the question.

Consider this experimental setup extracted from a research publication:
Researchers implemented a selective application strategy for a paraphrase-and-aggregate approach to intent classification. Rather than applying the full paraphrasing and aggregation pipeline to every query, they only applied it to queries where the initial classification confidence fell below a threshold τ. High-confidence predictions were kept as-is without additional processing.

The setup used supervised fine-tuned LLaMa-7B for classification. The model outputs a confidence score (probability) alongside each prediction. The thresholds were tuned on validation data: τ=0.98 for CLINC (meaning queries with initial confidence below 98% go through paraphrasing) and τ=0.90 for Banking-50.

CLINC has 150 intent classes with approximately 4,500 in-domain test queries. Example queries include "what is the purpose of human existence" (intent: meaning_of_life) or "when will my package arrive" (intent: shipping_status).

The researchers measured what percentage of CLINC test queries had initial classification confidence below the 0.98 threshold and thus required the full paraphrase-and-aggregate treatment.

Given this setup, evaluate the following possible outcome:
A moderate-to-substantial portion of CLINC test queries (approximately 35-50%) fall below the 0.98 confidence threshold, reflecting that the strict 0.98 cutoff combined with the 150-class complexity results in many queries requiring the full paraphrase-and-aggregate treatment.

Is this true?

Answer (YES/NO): NO